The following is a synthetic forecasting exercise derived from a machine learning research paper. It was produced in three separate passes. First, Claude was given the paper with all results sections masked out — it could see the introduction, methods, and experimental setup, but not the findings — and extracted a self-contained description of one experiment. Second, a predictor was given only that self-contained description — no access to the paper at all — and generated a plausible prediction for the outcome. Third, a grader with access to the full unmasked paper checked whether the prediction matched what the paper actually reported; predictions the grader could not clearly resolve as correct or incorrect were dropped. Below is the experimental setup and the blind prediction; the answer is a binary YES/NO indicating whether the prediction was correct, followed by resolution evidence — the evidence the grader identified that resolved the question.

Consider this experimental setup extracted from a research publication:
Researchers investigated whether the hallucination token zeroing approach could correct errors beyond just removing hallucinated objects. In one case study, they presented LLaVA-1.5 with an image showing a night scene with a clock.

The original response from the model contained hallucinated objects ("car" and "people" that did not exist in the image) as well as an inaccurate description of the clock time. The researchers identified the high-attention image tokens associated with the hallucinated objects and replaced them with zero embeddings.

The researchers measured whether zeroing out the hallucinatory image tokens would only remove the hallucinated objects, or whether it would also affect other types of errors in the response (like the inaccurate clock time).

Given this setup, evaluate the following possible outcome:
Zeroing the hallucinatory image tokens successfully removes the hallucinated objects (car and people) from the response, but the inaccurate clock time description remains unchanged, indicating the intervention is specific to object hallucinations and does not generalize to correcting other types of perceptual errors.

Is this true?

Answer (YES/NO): NO